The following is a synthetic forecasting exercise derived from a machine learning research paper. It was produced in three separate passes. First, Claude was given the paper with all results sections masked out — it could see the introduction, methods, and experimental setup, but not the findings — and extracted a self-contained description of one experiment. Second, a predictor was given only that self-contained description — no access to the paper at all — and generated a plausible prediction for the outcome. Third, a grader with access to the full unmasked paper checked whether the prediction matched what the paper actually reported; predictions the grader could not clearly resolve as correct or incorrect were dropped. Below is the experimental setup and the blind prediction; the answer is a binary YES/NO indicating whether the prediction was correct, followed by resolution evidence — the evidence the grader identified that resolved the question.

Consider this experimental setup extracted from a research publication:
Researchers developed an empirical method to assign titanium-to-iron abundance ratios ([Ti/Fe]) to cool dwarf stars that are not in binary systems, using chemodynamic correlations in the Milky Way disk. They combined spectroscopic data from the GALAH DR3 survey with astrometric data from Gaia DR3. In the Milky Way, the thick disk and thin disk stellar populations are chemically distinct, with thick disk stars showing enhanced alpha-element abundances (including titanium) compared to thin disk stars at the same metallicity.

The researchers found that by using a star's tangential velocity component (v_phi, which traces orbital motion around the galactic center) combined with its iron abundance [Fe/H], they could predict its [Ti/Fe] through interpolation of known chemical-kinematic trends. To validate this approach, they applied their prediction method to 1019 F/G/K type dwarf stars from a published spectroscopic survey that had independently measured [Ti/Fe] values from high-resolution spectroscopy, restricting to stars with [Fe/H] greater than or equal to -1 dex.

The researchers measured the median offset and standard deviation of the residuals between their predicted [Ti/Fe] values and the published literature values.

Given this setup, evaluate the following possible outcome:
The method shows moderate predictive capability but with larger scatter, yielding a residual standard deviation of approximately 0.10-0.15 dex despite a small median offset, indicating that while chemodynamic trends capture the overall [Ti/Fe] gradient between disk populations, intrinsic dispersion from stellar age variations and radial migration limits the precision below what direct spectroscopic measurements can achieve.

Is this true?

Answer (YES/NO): NO